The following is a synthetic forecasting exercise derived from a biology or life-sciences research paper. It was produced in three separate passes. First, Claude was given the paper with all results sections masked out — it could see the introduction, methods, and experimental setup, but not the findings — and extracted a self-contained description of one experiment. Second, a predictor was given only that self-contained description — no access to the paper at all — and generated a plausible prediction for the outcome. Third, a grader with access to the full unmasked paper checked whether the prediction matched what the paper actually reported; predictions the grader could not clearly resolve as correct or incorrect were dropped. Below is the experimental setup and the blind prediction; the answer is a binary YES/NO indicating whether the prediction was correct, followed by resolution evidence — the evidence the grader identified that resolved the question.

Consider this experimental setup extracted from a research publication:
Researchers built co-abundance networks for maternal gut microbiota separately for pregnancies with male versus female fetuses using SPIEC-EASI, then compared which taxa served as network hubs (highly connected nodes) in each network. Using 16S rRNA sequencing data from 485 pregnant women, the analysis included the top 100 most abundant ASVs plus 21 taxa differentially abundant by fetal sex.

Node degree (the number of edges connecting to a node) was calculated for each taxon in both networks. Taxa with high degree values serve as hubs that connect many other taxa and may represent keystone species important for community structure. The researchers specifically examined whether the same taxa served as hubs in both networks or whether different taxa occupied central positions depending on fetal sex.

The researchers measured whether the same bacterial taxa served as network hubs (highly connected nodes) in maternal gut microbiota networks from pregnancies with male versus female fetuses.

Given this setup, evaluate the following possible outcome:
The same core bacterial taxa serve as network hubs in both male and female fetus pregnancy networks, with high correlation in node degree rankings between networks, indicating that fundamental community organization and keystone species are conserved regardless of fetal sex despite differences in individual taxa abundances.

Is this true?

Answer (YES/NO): NO